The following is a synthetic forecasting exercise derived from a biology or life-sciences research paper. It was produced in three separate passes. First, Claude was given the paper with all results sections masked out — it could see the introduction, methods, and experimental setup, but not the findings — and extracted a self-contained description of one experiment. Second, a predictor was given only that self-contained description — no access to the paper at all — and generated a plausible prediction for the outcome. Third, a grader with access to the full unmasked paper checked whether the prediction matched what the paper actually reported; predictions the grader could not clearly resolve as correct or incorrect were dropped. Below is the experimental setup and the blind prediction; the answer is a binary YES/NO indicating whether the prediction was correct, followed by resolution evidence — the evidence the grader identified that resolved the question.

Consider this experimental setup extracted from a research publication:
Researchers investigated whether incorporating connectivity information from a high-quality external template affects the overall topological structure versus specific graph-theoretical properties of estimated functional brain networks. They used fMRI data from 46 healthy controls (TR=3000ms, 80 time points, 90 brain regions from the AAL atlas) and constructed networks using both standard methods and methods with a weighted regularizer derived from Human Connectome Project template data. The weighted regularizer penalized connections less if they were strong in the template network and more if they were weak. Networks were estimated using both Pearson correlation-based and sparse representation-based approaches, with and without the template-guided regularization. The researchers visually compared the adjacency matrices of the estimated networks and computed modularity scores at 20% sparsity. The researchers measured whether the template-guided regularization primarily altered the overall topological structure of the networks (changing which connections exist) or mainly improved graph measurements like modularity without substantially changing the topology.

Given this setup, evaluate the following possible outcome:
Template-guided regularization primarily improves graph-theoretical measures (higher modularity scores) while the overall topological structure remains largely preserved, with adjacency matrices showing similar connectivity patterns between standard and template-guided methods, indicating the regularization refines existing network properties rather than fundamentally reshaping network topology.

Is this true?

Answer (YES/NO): YES